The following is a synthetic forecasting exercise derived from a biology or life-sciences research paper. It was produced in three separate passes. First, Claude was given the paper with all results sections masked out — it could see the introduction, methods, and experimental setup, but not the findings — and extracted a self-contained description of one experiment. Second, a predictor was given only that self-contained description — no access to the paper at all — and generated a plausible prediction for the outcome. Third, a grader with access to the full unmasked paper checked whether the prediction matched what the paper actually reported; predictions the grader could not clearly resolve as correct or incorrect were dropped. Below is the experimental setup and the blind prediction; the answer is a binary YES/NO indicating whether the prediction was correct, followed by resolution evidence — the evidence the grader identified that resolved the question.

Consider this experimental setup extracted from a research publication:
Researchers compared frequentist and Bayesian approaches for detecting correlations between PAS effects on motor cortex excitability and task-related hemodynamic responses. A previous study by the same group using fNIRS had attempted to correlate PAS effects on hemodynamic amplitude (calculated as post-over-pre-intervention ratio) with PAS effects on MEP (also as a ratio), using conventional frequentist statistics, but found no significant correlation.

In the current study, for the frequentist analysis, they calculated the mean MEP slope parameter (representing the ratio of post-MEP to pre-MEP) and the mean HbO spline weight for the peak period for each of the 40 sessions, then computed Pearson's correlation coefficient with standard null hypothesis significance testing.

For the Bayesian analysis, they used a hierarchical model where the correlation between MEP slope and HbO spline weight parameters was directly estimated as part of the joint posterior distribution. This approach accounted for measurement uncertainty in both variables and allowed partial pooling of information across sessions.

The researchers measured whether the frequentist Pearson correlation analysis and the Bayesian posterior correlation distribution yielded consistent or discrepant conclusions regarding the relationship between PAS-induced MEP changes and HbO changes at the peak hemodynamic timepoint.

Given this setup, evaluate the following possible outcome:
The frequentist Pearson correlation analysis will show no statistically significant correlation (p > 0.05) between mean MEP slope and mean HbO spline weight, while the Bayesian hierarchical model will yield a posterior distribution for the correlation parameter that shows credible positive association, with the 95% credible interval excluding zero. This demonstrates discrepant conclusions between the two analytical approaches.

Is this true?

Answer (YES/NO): NO